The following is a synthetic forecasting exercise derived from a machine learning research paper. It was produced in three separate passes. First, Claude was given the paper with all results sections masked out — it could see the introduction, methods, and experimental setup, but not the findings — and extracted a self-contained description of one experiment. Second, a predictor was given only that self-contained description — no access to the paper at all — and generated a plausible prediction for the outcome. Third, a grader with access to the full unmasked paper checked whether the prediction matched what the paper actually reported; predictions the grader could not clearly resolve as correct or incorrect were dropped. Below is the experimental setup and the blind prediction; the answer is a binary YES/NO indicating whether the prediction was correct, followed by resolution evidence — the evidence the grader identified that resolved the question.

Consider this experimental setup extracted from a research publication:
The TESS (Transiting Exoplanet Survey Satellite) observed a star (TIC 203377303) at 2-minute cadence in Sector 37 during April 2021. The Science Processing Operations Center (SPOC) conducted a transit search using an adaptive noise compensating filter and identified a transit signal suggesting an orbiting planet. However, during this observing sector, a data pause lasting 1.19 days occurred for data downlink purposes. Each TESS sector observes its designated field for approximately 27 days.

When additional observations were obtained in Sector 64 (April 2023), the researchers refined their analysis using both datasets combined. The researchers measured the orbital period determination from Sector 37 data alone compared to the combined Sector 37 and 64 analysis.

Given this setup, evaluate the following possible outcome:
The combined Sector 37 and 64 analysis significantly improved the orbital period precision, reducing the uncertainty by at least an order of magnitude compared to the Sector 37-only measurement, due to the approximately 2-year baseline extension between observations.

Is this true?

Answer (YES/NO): NO